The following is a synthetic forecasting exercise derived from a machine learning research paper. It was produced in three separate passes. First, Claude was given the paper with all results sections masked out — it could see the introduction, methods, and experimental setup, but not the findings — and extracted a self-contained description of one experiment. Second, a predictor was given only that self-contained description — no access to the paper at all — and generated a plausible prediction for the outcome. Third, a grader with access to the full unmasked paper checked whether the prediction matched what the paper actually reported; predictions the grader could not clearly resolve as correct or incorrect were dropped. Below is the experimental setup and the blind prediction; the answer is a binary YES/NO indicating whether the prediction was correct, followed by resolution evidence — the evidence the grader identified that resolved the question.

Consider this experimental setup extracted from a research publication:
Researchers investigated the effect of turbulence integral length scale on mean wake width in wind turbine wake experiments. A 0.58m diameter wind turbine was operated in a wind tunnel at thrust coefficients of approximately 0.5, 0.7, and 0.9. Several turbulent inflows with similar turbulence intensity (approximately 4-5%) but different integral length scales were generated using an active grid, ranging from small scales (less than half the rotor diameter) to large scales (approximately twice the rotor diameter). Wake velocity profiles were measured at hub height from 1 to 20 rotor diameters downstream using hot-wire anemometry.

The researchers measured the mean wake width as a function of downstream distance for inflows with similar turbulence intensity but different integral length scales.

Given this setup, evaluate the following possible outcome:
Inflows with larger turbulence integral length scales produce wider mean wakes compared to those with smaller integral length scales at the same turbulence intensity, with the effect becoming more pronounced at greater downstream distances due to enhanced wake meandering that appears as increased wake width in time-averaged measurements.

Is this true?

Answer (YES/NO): NO